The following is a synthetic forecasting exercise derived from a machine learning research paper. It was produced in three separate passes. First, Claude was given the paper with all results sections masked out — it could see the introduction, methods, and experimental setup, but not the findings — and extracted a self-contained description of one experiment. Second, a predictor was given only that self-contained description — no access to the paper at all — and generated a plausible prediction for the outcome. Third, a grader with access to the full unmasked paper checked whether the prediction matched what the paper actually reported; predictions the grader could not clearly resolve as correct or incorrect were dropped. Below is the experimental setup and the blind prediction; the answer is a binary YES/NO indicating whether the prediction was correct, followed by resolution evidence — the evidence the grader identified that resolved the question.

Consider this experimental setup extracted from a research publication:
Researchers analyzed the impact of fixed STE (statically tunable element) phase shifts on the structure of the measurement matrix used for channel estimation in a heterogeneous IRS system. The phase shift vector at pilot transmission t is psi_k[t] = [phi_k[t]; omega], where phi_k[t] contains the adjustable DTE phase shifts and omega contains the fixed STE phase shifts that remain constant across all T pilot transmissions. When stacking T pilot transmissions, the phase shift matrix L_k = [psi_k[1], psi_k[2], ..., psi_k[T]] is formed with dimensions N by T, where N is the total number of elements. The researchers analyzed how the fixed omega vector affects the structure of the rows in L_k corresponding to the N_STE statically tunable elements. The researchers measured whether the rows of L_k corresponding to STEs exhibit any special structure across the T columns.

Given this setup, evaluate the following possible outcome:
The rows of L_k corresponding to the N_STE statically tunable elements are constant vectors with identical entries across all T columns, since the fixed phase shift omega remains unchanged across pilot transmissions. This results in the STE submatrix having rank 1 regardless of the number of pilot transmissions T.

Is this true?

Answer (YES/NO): NO